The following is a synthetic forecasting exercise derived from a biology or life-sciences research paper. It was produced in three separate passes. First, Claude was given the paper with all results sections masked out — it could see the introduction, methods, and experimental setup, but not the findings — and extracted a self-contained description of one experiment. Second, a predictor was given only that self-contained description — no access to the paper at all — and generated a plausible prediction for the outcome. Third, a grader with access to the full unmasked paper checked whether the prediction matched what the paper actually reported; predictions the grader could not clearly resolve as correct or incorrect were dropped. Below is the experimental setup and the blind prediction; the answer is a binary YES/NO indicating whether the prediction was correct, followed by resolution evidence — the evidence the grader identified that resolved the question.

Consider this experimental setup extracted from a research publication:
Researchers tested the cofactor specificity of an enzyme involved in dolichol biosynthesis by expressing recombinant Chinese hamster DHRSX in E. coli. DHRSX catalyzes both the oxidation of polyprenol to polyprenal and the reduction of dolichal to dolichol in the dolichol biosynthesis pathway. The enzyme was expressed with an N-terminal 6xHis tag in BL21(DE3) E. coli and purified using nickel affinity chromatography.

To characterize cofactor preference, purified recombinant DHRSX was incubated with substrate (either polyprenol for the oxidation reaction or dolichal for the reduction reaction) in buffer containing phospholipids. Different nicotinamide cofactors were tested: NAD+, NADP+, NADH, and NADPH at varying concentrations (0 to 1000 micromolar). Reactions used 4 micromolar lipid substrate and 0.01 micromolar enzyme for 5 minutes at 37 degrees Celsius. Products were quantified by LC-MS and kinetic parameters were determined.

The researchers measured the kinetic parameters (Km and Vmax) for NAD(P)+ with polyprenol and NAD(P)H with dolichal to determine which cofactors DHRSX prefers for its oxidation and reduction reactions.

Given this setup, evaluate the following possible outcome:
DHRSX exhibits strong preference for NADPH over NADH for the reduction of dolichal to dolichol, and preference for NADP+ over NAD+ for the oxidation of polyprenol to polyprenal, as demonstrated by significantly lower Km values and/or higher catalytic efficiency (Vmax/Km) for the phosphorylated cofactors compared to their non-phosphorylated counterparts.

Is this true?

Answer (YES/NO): NO